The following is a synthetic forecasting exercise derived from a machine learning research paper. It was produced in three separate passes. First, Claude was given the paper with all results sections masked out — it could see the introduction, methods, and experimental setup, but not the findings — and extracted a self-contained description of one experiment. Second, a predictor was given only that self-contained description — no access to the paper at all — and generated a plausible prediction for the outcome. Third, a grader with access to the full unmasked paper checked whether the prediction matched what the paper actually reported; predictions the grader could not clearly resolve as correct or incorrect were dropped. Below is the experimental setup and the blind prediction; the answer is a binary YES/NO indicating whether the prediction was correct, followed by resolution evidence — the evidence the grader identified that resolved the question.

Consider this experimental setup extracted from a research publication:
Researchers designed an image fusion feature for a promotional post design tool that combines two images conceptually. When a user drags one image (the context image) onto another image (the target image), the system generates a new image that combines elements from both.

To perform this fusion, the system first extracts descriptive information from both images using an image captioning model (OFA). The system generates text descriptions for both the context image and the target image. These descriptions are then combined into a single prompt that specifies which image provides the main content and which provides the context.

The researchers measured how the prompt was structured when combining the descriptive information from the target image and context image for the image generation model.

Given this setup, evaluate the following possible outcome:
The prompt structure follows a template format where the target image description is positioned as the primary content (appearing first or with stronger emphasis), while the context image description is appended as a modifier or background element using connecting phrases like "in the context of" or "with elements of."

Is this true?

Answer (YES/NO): YES